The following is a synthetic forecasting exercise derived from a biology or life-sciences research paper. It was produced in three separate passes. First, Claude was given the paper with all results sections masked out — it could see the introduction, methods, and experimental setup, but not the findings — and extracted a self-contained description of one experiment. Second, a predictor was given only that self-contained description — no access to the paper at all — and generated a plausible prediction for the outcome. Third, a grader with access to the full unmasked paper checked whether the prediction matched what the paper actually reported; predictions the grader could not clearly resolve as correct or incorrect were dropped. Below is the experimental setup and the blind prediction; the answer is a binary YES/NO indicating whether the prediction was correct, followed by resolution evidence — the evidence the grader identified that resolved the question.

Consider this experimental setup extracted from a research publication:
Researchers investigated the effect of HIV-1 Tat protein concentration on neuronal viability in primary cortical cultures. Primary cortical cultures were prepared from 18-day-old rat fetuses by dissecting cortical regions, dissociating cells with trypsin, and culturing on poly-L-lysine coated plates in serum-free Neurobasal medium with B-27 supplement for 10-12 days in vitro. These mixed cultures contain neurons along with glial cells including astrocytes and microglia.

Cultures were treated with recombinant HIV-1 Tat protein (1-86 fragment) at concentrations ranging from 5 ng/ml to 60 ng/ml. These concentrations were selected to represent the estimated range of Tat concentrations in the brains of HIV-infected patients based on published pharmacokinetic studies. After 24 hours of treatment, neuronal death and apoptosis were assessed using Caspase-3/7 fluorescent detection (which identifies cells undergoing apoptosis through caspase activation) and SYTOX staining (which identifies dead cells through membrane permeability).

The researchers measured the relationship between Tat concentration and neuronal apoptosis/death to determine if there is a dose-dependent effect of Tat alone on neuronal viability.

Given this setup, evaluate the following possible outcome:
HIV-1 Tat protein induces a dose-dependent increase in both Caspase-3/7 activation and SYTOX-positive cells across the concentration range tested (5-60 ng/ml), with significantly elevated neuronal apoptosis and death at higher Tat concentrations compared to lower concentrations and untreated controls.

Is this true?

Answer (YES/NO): NO